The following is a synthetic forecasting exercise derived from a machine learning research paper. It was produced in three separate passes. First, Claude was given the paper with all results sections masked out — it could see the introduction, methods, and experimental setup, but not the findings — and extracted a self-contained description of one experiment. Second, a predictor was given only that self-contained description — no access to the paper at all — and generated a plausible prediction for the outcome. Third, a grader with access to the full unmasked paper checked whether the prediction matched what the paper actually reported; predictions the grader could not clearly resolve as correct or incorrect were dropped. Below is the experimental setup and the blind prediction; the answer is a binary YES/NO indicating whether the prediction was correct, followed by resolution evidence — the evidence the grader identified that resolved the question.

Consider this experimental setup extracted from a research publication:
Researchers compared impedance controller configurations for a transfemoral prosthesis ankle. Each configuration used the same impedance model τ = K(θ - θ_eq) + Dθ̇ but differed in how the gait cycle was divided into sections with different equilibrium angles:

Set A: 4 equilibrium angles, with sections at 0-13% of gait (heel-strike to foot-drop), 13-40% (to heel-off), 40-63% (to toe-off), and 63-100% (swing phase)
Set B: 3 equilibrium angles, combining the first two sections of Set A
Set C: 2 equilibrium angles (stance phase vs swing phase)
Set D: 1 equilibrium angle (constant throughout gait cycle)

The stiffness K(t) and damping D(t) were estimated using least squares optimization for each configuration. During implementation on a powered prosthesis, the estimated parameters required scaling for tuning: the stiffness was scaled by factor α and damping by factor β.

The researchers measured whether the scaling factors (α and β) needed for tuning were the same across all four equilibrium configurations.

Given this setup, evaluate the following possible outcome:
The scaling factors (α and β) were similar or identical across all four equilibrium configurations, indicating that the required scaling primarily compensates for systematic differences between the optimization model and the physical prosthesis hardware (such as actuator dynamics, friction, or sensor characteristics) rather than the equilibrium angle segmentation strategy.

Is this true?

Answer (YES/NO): NO